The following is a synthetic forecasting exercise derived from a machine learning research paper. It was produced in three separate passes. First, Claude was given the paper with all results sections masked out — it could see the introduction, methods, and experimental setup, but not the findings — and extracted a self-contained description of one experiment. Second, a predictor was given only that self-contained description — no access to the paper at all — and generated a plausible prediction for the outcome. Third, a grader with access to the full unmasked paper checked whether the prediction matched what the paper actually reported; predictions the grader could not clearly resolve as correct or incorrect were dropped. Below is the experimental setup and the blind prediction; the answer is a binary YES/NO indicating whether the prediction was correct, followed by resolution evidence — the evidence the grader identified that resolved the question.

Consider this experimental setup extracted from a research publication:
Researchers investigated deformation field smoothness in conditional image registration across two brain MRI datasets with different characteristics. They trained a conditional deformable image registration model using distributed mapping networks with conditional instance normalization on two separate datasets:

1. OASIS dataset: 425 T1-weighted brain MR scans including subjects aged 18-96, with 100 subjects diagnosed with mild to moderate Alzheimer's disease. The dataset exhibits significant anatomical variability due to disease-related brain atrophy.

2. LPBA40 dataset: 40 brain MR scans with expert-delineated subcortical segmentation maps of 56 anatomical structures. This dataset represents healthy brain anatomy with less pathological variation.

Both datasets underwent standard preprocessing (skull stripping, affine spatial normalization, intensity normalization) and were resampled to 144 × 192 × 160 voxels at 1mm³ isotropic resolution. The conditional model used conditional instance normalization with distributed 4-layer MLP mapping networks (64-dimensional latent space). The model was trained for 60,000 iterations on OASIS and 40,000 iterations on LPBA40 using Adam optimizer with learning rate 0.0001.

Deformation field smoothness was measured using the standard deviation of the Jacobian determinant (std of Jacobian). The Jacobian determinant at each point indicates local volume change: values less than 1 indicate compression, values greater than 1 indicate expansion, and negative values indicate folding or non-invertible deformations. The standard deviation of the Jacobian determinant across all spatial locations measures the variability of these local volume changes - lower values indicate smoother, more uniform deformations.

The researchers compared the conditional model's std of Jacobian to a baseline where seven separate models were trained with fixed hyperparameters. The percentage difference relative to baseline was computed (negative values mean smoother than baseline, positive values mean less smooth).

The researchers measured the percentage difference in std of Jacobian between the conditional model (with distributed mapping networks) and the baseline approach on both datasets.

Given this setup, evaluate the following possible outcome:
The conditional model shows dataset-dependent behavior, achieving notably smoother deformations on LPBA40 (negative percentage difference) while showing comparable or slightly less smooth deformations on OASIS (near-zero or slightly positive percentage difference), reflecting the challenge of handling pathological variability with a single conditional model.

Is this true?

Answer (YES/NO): NO